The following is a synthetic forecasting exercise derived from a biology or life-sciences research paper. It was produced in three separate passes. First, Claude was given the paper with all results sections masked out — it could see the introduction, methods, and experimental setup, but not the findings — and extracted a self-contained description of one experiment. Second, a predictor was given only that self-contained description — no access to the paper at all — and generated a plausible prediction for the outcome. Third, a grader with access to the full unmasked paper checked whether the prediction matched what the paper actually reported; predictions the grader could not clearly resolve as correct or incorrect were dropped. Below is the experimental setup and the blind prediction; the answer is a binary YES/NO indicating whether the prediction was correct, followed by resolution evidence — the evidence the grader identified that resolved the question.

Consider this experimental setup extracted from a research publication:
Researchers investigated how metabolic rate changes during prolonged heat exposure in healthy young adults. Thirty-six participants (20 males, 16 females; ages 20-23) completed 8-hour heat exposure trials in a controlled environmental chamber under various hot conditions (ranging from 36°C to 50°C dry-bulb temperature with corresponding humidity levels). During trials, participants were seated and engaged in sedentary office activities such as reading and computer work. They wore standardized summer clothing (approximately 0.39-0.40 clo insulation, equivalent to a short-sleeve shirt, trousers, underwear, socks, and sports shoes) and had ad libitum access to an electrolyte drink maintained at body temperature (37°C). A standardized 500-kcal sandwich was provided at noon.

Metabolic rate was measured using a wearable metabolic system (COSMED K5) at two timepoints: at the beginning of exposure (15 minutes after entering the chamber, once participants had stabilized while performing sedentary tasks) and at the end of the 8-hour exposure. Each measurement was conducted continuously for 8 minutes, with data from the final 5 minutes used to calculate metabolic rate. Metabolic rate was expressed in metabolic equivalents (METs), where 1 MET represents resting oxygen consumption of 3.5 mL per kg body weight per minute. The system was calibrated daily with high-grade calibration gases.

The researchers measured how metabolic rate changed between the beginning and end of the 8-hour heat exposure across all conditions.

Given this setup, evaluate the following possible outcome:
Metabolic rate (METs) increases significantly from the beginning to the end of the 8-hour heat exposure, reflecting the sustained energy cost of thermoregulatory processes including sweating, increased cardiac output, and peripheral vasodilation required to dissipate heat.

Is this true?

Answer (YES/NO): YES